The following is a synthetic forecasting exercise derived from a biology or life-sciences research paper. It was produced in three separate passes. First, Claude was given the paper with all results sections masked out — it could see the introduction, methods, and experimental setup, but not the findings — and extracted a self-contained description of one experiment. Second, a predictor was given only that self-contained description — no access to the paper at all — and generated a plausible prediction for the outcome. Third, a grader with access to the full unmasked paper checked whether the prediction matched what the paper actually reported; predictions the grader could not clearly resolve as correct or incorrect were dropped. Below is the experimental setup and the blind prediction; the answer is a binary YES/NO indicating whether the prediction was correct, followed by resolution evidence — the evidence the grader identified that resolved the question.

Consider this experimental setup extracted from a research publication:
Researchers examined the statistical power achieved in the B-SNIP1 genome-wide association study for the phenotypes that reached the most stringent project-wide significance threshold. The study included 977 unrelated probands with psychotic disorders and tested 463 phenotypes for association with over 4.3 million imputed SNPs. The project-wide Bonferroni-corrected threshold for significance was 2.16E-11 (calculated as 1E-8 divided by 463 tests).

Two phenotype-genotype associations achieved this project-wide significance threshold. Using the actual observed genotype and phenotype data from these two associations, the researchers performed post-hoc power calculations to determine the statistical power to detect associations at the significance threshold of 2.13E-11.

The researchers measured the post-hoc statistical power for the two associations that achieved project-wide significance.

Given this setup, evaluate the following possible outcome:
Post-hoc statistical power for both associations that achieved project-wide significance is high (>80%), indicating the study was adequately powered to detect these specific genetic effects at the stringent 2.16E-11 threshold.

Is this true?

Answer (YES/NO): NO